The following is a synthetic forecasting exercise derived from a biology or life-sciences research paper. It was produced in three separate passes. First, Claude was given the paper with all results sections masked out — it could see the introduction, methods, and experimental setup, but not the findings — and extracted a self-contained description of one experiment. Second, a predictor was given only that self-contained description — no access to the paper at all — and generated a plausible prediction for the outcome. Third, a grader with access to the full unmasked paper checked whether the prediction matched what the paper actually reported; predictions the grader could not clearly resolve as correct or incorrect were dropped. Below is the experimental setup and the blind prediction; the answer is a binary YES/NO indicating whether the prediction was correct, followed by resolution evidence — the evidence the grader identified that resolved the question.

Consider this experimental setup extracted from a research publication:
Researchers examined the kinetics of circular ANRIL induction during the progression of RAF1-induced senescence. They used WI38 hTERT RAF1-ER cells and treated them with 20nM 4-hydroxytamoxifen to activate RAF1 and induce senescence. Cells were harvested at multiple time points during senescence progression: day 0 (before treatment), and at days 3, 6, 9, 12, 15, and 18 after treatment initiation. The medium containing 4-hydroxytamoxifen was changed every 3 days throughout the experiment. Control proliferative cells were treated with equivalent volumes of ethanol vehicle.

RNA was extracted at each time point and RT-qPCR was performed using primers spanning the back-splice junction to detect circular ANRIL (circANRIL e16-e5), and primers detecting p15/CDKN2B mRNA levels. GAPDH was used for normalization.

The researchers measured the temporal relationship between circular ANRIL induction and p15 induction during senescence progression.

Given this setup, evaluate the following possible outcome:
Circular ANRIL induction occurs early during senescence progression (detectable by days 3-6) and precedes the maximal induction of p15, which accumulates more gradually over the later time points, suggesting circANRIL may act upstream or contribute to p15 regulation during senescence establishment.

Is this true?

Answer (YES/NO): NO